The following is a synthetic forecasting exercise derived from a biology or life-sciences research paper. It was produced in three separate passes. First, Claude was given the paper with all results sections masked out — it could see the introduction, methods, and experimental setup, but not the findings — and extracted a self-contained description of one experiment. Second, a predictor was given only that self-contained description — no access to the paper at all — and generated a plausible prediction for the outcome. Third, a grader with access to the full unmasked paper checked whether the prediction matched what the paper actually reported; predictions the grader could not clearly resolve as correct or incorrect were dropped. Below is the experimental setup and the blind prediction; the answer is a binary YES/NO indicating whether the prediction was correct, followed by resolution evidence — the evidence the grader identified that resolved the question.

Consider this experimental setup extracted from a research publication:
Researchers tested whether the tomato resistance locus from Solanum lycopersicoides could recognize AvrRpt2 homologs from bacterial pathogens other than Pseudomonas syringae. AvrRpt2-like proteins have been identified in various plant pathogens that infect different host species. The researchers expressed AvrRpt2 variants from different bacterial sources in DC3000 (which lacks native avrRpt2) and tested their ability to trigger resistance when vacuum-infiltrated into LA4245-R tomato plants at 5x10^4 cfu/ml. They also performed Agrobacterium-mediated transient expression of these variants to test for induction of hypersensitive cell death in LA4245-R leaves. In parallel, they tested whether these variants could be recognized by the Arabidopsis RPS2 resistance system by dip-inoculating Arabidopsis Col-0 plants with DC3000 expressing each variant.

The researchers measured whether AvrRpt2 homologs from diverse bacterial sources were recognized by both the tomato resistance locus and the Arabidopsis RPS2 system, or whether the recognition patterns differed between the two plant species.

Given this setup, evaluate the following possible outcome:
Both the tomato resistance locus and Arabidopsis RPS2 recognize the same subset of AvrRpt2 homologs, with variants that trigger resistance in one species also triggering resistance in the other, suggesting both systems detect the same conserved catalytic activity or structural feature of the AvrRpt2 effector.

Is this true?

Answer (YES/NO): YES